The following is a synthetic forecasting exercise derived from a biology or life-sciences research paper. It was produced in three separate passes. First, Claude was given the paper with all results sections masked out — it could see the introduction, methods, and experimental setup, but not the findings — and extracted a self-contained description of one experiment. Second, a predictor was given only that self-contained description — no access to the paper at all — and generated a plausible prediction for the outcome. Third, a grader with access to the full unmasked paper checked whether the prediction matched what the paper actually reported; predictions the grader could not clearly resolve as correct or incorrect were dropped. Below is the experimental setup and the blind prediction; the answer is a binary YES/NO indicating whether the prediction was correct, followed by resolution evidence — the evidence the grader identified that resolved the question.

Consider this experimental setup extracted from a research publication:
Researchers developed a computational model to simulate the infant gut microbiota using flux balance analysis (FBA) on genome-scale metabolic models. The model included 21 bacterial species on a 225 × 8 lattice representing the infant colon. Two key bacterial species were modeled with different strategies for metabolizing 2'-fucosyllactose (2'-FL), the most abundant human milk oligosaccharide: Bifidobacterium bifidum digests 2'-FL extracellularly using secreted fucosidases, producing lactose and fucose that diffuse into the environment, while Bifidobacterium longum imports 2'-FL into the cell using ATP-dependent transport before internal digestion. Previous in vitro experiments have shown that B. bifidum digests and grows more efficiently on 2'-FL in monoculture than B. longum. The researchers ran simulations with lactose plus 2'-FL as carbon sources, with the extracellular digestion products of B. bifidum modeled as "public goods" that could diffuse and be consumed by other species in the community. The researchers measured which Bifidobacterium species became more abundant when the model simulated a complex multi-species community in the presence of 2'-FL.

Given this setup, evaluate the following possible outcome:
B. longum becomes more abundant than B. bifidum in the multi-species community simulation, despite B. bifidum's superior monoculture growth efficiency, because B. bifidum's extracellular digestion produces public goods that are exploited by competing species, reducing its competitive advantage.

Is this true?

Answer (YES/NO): YES